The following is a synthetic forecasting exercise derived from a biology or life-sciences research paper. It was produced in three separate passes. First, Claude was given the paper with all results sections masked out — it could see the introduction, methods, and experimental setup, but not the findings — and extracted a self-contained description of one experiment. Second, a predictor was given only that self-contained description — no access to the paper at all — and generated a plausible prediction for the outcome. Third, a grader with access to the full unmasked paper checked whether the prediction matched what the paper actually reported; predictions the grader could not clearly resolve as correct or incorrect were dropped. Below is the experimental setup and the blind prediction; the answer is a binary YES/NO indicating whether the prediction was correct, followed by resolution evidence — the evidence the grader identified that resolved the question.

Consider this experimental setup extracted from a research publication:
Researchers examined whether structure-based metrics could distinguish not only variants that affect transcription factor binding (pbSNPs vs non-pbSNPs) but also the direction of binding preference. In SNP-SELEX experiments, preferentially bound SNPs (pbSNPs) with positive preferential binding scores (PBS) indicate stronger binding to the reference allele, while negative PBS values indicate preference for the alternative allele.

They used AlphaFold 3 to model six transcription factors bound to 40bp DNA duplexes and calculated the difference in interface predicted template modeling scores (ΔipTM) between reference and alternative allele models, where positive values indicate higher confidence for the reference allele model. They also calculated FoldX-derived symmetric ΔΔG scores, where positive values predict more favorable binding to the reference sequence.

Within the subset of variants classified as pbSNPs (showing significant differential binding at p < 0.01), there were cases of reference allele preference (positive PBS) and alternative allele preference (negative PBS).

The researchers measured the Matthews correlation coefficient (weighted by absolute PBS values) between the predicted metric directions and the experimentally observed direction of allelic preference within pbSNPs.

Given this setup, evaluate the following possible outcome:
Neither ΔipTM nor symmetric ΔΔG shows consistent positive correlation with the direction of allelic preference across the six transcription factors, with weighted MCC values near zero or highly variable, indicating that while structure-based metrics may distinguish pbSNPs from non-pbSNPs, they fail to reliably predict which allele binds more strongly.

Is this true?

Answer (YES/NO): NO